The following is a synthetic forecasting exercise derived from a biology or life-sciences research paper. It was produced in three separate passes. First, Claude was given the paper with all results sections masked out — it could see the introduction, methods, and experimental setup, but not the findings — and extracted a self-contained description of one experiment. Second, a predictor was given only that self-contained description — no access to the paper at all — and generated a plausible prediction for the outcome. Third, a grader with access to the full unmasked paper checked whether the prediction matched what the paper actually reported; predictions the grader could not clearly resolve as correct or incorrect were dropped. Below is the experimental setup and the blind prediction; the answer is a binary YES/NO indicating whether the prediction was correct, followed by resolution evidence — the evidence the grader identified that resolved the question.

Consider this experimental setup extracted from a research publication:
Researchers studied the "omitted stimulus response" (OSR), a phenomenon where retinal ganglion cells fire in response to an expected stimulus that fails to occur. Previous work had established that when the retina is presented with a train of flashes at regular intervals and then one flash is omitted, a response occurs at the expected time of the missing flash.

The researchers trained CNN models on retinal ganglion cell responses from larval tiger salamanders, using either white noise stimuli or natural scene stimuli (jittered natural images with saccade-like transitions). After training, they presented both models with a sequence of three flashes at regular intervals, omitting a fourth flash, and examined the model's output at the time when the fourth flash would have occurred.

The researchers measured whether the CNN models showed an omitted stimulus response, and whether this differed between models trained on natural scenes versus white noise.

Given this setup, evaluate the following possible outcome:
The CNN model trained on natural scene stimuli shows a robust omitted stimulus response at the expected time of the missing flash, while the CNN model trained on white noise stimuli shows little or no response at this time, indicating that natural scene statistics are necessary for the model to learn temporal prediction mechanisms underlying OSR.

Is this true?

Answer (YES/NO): YES